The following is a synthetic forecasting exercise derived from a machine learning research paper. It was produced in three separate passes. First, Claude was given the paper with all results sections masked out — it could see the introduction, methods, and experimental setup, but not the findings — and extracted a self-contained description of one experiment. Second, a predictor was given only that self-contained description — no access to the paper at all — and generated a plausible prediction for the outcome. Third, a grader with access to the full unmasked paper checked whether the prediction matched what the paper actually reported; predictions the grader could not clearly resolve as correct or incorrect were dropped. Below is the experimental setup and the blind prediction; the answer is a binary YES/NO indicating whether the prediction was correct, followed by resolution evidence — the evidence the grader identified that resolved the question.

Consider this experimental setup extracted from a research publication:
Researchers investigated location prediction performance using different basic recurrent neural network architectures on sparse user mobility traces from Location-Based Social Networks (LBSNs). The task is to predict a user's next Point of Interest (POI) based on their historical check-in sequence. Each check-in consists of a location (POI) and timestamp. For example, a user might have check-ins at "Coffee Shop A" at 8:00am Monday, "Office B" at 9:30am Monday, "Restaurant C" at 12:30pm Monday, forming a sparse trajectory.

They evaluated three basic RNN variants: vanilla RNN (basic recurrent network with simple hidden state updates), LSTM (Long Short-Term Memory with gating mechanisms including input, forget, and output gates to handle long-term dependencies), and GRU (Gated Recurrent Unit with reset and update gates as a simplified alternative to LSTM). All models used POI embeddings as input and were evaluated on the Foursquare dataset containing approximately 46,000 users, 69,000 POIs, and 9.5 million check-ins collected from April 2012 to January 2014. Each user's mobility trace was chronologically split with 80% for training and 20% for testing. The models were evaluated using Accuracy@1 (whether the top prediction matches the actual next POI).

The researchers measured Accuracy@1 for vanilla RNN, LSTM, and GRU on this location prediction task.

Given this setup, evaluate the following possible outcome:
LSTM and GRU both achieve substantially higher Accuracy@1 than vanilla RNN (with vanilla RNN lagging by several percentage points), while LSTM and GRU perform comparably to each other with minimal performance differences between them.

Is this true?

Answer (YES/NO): NO